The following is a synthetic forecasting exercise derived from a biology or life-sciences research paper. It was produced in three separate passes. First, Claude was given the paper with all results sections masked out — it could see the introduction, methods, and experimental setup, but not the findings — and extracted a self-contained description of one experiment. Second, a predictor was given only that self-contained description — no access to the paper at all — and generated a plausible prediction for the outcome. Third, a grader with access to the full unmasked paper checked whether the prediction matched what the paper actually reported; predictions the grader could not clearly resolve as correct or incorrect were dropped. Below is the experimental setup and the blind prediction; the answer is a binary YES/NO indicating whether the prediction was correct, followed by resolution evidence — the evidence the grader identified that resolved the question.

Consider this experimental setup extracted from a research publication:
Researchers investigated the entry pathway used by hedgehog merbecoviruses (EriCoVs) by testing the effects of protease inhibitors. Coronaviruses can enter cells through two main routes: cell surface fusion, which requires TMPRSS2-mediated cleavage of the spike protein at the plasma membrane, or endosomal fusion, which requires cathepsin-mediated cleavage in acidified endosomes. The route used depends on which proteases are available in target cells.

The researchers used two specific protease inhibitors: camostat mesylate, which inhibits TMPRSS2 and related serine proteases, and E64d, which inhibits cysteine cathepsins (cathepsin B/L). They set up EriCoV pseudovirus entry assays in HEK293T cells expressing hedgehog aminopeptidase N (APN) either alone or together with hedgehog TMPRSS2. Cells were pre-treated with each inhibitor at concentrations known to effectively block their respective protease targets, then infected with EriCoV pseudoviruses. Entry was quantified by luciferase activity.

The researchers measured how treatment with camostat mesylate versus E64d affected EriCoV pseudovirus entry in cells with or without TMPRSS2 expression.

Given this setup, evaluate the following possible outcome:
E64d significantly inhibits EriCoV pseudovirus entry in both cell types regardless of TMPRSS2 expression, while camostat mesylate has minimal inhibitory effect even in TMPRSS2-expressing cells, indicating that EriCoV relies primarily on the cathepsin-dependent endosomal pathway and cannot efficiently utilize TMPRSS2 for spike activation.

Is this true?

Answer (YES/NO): NO